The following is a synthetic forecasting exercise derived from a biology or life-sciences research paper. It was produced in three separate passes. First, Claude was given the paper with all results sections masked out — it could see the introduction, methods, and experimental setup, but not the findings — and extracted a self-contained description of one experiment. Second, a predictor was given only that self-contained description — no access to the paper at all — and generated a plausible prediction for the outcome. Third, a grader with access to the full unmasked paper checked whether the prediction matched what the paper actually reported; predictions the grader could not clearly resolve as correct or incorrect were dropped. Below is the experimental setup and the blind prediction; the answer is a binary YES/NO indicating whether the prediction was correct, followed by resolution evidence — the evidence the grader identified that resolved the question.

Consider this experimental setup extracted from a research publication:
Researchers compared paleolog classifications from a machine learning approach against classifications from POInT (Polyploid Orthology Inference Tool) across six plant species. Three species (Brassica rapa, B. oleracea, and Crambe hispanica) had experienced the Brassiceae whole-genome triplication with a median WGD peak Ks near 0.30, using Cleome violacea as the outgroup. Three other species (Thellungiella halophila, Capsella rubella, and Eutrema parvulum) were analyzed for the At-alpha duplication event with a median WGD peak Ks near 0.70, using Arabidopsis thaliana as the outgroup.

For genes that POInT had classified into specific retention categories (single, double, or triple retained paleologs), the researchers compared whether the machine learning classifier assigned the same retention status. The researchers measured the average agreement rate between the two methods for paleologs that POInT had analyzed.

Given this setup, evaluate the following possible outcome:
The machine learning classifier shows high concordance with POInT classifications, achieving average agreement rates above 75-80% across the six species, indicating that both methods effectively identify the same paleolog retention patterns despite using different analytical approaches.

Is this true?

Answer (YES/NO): YES